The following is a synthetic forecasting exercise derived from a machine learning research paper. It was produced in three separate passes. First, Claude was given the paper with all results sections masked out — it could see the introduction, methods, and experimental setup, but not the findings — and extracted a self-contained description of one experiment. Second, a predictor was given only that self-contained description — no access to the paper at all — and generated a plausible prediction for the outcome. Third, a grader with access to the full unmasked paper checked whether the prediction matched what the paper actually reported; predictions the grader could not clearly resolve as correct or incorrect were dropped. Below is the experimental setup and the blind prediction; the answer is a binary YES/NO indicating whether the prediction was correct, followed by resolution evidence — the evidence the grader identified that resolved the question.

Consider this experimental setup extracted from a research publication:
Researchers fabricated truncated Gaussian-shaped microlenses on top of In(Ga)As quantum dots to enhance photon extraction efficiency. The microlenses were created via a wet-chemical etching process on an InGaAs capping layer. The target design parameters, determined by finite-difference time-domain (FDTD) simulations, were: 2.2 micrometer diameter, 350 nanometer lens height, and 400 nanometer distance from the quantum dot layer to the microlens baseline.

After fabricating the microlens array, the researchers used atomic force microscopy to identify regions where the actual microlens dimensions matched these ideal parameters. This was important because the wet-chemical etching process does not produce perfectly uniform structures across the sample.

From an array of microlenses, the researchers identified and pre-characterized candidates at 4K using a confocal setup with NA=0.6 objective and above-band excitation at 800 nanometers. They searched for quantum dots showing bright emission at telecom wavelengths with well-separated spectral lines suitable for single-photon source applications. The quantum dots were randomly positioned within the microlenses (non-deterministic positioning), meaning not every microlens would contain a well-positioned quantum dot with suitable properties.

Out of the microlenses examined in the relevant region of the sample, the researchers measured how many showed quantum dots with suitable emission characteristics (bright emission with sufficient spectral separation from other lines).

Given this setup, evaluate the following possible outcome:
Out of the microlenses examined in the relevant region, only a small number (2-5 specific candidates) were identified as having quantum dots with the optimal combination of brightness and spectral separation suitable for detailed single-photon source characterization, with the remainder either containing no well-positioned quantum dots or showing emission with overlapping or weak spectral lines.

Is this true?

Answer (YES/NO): NO